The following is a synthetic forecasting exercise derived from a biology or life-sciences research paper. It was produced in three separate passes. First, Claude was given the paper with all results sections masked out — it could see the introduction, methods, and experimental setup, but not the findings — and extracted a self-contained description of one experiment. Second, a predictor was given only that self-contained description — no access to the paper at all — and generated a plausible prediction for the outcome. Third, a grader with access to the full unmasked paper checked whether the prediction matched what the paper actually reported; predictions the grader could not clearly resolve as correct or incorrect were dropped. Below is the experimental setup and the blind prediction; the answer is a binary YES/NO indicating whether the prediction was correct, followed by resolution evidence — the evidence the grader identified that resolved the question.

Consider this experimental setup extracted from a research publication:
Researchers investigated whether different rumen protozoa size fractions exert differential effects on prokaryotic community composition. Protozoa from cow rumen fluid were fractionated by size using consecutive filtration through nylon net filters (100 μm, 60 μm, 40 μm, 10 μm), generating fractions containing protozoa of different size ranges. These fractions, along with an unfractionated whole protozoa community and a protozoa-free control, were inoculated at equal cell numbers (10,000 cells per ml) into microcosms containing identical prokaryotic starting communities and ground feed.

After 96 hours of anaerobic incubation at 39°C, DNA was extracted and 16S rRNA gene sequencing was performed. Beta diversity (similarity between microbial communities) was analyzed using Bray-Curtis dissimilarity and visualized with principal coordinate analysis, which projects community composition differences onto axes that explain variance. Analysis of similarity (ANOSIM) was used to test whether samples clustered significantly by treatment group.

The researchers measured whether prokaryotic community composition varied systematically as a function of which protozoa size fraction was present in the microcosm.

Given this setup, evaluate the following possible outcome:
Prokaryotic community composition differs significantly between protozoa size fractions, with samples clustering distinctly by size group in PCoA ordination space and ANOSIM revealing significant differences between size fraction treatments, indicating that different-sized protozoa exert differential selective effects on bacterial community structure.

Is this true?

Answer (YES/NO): YES